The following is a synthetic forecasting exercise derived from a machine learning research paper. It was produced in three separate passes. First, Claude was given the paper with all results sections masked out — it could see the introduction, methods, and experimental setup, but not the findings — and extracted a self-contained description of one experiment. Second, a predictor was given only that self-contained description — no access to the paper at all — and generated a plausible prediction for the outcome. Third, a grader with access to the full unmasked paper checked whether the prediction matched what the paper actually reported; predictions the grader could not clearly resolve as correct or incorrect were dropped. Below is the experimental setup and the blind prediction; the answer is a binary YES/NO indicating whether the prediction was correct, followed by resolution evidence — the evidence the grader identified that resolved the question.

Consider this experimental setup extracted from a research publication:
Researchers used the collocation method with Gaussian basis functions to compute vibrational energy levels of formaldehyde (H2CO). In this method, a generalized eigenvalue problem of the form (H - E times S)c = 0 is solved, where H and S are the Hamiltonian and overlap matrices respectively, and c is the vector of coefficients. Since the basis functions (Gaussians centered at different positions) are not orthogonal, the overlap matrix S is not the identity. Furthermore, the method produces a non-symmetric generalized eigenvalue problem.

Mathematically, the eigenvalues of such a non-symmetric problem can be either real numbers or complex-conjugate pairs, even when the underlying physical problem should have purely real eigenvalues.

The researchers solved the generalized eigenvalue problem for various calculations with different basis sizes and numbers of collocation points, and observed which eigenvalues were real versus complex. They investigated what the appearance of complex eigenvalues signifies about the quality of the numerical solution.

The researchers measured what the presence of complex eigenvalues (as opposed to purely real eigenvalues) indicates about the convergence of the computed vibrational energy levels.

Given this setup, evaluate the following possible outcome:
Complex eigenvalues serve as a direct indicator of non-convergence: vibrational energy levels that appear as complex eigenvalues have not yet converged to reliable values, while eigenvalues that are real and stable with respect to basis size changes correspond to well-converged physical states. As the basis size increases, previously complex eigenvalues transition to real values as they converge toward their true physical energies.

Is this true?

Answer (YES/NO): YES